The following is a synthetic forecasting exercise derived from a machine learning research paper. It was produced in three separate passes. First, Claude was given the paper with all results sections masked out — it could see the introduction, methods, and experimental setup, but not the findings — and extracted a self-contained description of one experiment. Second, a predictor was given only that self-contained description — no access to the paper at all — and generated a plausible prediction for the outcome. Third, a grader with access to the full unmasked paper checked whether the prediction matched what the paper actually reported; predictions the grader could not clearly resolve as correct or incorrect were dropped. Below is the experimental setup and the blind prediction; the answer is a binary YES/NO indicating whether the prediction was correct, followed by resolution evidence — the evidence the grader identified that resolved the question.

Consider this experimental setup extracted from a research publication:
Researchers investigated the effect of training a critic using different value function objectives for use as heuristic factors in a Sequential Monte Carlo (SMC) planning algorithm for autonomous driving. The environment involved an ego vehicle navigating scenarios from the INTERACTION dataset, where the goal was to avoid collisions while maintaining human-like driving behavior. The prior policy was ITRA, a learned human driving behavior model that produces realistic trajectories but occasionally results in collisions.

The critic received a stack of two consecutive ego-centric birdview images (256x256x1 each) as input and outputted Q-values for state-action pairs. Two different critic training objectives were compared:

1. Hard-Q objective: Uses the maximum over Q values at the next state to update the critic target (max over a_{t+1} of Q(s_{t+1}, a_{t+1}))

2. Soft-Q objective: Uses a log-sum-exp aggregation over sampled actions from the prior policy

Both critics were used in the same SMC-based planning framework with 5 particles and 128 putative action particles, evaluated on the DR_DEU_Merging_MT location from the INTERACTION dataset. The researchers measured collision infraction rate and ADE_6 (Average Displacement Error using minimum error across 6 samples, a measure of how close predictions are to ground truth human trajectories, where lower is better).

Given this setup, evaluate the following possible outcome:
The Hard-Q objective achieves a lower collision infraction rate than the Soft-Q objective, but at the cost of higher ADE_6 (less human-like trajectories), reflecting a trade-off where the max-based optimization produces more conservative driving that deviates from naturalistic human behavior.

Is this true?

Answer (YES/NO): NO